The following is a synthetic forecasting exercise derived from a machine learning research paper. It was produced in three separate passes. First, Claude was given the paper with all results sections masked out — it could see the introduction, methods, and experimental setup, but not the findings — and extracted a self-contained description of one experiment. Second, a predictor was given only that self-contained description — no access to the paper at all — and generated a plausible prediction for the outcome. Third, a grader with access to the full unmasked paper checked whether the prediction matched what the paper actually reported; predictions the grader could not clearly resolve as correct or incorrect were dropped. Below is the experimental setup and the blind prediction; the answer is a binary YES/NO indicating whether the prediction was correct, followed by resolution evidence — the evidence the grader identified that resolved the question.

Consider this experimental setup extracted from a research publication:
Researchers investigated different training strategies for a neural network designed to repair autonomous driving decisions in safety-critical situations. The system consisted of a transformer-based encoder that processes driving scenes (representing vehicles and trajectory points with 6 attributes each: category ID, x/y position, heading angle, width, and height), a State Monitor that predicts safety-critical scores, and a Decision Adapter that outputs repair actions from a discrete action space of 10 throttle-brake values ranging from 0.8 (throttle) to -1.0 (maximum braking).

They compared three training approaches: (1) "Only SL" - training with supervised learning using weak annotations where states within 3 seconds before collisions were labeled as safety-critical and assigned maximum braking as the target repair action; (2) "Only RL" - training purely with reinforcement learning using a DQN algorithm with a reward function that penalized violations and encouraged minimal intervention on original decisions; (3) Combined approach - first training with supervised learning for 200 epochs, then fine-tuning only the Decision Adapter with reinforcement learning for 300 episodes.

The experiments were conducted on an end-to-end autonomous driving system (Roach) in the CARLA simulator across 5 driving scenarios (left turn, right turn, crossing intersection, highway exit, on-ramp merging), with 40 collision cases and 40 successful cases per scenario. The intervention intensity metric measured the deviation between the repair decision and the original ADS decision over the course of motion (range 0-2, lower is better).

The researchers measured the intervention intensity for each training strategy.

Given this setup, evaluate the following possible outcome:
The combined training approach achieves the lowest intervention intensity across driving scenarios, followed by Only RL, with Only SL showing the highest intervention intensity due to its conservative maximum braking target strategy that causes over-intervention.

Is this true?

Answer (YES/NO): NO